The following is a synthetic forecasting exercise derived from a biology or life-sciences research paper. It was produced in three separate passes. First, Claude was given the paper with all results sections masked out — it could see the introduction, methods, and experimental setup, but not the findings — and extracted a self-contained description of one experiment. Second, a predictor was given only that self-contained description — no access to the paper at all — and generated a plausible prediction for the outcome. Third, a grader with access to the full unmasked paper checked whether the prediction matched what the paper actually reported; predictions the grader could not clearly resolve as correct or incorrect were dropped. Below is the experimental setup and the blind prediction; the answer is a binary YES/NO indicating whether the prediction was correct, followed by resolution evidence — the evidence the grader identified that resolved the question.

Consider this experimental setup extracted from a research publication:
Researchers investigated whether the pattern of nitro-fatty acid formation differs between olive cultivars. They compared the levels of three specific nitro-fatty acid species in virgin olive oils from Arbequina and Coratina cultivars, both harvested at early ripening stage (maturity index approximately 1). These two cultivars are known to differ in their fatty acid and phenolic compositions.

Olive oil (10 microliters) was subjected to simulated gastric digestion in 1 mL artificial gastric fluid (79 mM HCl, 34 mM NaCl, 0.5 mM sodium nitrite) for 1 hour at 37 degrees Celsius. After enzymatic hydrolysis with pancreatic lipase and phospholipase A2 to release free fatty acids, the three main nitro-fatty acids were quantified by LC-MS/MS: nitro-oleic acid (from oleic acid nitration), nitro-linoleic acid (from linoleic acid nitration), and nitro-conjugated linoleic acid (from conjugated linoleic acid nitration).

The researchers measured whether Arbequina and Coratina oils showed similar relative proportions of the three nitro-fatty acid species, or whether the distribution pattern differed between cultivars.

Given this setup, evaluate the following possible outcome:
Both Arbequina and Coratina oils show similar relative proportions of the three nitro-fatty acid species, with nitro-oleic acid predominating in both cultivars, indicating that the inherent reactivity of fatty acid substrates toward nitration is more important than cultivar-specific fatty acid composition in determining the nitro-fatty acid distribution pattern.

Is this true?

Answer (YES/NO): NO